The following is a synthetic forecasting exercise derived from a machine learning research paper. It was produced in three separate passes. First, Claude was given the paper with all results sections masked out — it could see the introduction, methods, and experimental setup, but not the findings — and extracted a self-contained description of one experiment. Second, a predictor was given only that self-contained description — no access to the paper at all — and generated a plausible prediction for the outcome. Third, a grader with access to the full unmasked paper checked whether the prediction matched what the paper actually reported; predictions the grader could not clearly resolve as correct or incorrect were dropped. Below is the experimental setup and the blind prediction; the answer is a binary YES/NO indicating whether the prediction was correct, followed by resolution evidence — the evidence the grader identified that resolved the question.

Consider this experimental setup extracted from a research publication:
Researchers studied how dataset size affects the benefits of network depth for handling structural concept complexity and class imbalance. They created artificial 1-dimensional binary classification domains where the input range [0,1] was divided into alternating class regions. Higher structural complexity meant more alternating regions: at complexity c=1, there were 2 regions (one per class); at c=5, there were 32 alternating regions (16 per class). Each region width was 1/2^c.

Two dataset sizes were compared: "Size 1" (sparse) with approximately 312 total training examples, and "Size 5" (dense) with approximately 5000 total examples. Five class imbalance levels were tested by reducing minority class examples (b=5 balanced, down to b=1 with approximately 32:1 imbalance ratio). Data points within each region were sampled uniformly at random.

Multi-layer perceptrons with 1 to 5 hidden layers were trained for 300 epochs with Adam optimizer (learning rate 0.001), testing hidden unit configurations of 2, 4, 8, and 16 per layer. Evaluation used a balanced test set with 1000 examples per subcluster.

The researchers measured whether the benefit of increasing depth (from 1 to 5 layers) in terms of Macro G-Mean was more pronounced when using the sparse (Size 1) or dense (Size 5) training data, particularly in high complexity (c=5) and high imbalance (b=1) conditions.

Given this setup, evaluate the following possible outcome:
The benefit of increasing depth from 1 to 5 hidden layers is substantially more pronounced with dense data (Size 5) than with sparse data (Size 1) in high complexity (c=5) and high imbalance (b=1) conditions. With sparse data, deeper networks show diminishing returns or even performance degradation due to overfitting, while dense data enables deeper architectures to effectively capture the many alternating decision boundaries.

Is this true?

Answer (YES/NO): NO